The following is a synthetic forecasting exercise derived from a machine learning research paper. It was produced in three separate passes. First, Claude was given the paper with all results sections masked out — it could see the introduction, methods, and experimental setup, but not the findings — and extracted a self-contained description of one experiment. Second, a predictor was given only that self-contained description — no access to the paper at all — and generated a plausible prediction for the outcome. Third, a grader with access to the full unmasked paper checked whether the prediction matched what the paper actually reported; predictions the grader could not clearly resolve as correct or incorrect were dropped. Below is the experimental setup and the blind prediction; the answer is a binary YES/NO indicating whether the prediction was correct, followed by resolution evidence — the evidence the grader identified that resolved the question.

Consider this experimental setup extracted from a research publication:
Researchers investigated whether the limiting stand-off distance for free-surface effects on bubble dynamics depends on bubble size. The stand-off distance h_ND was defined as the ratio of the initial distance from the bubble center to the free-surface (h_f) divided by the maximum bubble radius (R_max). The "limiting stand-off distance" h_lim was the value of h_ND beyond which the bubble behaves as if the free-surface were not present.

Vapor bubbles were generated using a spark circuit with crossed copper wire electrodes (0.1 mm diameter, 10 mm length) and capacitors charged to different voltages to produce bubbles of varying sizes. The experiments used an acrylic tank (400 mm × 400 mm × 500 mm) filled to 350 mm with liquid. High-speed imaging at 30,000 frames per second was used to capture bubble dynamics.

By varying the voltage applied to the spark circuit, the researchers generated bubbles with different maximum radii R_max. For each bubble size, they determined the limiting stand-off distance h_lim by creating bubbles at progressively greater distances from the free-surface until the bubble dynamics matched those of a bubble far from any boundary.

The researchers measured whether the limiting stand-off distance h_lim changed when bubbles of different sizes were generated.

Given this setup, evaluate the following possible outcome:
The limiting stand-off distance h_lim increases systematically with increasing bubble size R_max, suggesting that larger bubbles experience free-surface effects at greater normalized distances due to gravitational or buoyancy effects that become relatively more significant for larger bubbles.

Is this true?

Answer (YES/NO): NO